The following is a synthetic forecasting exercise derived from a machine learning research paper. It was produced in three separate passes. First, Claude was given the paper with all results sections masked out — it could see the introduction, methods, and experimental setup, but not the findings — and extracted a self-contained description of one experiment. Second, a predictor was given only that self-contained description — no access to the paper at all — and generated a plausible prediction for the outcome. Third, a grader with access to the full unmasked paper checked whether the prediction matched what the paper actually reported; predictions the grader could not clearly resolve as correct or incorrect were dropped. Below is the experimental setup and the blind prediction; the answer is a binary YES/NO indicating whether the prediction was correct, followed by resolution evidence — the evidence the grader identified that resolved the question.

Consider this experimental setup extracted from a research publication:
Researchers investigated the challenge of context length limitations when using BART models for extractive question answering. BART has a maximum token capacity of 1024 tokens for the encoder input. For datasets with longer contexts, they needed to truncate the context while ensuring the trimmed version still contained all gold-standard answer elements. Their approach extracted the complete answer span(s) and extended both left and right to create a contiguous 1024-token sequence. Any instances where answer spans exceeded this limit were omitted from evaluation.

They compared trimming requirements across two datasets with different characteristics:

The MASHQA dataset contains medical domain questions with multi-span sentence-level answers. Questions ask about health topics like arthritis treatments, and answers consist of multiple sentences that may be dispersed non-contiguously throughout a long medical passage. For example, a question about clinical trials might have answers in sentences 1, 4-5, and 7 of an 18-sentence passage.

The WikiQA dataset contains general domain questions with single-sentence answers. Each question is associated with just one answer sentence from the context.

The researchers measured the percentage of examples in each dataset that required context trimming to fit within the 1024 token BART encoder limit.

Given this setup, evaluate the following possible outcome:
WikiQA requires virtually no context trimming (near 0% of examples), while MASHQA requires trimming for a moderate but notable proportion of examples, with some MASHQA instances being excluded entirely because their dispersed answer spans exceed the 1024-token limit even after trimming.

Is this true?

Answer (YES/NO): NO